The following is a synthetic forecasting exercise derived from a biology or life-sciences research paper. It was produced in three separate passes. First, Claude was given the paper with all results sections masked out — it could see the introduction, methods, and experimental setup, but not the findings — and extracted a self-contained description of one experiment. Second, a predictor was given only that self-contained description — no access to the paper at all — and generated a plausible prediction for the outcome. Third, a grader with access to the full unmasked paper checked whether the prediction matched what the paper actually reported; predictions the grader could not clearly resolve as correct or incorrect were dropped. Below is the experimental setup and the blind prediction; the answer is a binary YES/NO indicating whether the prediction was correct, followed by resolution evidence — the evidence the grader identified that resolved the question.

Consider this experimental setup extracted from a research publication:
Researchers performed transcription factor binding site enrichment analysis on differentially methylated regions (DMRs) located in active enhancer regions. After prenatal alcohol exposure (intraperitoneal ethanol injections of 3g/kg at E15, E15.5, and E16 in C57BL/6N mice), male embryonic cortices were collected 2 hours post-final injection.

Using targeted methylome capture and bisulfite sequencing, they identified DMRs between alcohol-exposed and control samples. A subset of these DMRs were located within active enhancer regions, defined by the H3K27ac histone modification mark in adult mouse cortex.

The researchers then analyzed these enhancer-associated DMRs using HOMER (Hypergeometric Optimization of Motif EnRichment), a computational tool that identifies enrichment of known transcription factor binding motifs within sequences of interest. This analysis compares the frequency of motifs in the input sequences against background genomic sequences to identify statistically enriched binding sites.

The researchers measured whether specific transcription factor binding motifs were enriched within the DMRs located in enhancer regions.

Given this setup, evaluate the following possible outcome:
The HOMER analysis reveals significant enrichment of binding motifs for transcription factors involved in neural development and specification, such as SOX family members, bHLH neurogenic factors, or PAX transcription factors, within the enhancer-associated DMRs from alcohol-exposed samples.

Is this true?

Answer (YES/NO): NO